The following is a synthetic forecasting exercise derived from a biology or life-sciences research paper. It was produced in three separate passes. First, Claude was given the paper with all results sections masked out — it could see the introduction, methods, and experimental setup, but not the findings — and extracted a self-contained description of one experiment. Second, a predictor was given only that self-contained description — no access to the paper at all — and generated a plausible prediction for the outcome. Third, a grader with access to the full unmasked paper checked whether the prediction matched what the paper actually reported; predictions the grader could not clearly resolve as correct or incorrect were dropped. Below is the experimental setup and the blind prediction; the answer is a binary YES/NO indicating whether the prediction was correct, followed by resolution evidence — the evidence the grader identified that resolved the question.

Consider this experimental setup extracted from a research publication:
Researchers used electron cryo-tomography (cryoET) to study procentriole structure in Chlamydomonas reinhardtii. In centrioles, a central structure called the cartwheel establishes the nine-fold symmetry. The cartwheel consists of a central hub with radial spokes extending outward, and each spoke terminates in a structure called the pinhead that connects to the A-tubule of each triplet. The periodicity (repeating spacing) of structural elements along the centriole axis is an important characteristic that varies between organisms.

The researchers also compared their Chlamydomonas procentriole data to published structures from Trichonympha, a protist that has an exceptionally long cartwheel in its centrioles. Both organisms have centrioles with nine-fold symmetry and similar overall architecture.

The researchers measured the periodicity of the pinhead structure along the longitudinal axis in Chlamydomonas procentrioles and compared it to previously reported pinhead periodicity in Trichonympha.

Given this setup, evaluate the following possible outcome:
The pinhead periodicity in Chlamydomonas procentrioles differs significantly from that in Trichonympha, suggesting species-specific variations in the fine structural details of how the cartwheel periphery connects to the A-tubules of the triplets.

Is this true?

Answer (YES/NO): YES